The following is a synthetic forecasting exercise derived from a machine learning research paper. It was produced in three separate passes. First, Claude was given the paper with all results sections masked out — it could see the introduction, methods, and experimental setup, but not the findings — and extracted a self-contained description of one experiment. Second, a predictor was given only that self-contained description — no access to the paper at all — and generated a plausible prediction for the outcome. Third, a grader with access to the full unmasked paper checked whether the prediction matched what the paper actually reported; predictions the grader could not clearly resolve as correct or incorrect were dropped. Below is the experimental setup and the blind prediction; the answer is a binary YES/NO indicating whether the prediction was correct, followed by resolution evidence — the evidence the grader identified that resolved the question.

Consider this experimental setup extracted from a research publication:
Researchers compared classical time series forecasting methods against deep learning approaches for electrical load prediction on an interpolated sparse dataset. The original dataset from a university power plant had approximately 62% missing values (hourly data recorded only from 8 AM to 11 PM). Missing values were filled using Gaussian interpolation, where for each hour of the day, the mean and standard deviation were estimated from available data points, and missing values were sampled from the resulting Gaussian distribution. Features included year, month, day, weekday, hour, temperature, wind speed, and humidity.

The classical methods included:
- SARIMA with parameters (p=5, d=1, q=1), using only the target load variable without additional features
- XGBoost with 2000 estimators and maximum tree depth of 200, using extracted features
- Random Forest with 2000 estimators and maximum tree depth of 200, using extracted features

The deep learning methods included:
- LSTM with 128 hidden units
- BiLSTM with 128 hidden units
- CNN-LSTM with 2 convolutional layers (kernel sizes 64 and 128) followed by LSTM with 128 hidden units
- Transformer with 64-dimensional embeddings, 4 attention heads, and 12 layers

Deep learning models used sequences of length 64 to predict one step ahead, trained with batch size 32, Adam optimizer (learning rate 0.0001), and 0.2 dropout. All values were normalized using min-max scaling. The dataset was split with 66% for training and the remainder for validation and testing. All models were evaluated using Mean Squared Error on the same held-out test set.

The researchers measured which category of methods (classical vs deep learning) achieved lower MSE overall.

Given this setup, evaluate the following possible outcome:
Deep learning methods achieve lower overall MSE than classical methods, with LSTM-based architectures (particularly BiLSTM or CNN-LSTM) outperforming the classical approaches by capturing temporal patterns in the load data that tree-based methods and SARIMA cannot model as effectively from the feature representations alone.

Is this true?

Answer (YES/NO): NO